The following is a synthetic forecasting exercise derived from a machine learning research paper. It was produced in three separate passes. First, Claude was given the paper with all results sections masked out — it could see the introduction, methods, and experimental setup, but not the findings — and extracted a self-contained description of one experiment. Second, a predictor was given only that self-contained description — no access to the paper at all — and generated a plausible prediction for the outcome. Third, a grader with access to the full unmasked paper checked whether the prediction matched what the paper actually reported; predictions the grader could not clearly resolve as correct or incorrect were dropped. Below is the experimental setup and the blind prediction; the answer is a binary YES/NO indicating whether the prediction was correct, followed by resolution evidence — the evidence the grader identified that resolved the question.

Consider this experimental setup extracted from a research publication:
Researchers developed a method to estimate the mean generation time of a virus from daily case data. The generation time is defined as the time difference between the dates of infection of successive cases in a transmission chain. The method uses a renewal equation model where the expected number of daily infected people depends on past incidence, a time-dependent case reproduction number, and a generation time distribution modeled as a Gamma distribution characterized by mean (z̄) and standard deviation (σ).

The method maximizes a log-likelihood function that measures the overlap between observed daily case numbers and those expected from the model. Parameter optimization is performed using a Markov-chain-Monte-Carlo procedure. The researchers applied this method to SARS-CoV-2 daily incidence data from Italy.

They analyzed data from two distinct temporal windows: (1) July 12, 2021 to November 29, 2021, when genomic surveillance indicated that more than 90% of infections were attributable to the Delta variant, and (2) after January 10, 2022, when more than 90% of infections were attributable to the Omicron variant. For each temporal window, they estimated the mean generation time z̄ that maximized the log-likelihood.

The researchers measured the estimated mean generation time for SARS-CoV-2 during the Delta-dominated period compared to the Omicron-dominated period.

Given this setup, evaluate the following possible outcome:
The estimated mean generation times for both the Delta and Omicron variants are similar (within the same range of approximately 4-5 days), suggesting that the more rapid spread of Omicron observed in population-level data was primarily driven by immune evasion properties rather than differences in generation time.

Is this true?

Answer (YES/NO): NO